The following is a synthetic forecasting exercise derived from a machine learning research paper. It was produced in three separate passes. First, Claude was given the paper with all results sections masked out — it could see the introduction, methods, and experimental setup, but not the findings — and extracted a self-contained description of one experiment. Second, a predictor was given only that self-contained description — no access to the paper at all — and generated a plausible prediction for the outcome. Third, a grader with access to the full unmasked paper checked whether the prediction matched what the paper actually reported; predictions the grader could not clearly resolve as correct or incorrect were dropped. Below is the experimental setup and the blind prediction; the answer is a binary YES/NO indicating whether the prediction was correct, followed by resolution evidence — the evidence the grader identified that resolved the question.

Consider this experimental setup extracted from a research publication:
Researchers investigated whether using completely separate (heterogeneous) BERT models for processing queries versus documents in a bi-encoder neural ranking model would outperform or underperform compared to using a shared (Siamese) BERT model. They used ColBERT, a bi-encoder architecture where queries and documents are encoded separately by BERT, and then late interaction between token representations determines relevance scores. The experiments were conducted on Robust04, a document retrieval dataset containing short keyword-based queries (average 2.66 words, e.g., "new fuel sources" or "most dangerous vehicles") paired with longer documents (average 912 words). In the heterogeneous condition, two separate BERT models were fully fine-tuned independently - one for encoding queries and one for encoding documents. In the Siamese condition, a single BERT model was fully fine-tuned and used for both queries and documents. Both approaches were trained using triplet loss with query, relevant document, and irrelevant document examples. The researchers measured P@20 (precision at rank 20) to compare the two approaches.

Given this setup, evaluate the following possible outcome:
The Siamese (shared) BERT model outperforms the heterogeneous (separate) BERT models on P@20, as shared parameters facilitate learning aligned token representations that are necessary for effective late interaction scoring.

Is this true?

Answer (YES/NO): YES